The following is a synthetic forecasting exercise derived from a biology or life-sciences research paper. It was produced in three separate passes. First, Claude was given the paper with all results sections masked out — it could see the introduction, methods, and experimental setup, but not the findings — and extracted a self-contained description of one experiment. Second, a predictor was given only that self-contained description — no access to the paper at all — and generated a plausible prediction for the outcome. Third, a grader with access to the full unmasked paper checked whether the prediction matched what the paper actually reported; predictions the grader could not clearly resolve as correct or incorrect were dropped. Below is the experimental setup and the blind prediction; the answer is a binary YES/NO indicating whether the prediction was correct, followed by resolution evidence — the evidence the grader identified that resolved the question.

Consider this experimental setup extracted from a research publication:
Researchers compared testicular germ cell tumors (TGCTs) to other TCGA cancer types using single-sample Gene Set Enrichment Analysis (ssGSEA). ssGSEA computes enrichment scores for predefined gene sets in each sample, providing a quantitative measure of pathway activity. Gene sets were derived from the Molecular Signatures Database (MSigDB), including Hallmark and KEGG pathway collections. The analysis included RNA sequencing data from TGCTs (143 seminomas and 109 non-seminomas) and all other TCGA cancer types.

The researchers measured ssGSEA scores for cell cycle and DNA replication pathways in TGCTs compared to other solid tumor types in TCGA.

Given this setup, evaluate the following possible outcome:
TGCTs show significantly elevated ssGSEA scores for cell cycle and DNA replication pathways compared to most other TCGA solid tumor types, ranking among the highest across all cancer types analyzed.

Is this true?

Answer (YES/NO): YES